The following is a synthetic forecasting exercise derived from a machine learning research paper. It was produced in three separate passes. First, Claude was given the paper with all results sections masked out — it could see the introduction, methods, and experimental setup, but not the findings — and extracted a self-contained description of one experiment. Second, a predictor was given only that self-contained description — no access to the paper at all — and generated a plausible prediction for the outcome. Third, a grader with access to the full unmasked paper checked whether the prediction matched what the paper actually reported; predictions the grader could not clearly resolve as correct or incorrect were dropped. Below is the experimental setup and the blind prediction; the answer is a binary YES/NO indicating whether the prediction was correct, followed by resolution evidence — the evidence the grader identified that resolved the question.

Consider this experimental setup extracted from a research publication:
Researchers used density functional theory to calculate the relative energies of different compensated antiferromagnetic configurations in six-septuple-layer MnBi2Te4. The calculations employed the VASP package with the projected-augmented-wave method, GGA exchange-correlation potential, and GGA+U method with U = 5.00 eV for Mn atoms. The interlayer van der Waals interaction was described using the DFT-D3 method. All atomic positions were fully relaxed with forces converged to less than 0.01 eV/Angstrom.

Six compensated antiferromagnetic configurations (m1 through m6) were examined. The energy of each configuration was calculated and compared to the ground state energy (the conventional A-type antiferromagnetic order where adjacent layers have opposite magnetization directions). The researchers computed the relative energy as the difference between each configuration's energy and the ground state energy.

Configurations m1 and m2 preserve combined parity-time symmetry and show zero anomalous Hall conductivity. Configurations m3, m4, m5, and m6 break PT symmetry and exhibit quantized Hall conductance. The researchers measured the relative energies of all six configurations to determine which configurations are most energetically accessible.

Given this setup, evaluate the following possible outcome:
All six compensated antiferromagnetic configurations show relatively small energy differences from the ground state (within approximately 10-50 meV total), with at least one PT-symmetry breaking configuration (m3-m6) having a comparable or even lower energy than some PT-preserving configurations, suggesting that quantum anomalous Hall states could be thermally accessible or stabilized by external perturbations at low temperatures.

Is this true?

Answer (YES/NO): YES